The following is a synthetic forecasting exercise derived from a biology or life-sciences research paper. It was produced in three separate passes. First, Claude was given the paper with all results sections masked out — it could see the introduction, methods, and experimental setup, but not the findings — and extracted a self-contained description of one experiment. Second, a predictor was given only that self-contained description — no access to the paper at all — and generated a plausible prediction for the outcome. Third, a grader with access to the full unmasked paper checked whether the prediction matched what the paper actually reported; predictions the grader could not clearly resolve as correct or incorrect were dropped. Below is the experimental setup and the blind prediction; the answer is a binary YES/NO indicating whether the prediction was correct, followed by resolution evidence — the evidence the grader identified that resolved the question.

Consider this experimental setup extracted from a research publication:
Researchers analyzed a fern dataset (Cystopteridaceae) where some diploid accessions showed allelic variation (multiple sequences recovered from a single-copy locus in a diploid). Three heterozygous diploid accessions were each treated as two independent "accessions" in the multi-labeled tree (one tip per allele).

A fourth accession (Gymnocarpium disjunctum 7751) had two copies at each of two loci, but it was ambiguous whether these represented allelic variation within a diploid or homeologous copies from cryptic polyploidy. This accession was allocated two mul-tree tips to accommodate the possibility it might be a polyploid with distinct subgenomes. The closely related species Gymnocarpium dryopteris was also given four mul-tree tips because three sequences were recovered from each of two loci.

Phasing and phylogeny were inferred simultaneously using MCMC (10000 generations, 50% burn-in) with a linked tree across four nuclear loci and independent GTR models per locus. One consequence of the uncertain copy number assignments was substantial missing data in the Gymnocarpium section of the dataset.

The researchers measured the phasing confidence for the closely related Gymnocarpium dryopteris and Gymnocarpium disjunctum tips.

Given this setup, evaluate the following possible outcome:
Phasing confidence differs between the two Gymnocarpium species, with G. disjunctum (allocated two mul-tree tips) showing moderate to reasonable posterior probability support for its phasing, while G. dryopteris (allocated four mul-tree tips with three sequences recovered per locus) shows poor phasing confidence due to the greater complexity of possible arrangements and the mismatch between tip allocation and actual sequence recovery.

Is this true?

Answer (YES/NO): NO